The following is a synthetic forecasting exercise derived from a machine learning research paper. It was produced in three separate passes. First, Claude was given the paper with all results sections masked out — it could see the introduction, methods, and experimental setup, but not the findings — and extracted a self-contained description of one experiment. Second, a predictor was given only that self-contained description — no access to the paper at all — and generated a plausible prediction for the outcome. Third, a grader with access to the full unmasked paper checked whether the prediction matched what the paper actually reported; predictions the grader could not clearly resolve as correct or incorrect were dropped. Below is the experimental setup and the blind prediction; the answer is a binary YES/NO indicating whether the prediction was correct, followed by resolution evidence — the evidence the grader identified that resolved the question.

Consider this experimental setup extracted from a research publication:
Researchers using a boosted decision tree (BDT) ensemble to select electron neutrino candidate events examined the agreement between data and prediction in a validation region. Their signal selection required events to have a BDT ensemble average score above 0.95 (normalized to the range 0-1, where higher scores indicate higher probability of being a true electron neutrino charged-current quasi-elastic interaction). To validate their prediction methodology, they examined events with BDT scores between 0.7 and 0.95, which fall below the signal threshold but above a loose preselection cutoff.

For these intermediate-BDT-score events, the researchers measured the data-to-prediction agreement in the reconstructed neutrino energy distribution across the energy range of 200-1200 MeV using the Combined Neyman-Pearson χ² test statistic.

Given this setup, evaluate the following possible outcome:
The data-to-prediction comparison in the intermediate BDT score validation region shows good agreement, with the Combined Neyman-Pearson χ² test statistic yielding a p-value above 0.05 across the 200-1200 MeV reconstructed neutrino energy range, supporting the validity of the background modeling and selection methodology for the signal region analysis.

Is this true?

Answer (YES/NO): YES